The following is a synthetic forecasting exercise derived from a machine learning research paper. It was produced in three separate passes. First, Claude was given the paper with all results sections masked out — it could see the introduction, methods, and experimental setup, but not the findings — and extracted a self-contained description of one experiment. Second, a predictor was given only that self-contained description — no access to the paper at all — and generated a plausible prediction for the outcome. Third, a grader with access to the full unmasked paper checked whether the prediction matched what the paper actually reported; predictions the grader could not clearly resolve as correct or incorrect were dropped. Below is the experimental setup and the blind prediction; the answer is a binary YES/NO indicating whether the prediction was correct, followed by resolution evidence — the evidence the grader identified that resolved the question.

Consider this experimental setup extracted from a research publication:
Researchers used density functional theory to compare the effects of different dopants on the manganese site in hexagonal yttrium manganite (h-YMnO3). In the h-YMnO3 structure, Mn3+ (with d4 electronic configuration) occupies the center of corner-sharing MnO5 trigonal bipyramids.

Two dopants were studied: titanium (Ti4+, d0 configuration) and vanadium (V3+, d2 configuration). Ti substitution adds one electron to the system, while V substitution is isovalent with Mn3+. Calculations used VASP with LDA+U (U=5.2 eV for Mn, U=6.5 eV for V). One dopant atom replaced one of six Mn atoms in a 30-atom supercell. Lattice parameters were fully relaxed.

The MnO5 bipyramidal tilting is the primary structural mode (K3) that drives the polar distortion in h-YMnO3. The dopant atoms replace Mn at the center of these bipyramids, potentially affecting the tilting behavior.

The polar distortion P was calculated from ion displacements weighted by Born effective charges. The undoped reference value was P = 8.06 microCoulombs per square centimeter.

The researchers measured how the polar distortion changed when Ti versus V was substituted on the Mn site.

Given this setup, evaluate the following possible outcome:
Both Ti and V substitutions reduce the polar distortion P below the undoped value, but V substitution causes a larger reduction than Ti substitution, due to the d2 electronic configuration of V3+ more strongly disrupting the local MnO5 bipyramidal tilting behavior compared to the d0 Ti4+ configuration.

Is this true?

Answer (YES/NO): NO